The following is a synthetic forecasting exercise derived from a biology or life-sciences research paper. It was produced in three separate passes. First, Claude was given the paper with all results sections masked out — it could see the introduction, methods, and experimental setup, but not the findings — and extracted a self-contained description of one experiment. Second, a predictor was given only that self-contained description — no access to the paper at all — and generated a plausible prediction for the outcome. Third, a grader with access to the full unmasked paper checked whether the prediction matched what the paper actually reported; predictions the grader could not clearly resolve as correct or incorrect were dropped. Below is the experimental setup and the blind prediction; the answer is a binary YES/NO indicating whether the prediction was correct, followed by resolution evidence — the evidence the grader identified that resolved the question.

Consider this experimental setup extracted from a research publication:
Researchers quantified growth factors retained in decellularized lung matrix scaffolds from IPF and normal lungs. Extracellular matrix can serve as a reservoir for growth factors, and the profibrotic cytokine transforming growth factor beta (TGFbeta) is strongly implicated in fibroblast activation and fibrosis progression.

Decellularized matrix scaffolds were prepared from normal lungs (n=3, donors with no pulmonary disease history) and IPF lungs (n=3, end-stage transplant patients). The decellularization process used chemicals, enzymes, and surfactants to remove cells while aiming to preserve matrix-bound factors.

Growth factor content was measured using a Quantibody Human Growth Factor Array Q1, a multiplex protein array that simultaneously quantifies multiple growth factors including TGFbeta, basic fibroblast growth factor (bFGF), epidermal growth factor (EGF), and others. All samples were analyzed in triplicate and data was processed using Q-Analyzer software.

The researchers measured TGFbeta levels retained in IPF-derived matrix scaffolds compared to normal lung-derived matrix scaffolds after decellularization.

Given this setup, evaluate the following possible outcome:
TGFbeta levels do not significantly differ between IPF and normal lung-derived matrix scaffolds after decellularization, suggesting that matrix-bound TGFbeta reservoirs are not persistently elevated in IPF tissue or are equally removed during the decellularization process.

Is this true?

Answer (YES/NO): YES